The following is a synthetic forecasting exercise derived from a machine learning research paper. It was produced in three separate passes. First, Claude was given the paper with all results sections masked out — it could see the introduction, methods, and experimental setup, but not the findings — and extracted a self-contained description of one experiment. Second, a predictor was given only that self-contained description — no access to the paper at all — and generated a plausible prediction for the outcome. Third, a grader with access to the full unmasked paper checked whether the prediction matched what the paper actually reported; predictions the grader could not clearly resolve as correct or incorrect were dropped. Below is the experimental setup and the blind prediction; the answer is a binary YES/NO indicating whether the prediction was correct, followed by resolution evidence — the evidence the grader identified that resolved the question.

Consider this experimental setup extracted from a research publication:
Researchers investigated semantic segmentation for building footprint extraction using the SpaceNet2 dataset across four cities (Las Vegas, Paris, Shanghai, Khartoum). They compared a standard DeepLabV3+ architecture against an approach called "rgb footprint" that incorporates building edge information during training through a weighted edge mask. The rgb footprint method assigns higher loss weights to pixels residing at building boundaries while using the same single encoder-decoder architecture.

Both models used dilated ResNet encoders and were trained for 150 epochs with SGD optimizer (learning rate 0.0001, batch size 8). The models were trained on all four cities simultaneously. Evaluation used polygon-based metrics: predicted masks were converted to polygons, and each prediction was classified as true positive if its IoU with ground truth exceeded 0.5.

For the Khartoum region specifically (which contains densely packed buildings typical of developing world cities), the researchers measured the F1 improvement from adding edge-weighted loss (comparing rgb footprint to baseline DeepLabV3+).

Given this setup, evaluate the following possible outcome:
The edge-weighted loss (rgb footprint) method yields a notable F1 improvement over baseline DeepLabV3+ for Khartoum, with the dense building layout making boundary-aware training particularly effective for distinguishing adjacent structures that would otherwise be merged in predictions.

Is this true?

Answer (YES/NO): NO